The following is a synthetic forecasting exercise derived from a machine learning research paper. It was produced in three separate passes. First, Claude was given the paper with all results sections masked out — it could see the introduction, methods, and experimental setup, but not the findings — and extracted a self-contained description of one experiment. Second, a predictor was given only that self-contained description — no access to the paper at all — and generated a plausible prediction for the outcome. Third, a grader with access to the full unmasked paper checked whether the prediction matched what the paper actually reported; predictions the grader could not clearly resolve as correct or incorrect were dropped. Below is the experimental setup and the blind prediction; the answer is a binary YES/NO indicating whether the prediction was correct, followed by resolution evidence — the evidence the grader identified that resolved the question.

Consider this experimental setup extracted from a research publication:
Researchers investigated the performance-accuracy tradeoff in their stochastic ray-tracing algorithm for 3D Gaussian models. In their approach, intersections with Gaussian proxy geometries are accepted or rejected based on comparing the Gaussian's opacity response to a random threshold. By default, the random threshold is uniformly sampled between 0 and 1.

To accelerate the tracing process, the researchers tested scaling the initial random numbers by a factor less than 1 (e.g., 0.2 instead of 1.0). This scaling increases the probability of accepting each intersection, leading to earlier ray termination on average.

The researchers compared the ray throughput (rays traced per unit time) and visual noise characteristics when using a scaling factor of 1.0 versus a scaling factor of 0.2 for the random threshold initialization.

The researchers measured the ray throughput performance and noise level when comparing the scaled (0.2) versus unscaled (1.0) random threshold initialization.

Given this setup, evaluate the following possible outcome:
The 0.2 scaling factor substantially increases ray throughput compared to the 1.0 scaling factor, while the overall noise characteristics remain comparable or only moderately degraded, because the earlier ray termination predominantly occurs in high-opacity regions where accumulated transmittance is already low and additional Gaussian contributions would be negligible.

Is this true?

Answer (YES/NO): NO